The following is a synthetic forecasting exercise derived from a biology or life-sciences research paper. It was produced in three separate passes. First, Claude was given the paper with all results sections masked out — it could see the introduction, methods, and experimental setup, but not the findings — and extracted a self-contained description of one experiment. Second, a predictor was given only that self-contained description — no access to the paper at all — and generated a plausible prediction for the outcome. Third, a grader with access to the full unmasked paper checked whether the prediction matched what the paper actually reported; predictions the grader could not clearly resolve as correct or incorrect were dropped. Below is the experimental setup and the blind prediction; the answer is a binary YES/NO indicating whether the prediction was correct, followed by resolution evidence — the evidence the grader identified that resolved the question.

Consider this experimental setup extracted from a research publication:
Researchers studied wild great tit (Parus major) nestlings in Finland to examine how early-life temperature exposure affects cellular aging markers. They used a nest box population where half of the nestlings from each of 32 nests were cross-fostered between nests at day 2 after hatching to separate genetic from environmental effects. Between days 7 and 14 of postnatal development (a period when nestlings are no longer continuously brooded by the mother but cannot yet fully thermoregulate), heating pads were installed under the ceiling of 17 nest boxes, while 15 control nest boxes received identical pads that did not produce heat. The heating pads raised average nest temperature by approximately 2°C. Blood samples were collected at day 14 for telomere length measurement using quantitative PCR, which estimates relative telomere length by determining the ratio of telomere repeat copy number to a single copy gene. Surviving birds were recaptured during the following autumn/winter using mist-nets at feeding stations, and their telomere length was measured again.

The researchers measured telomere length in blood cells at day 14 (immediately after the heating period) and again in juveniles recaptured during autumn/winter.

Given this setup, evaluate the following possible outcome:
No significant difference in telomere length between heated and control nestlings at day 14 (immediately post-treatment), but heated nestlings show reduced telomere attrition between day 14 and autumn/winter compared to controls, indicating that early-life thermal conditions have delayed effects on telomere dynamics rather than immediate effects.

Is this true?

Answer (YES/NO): NO